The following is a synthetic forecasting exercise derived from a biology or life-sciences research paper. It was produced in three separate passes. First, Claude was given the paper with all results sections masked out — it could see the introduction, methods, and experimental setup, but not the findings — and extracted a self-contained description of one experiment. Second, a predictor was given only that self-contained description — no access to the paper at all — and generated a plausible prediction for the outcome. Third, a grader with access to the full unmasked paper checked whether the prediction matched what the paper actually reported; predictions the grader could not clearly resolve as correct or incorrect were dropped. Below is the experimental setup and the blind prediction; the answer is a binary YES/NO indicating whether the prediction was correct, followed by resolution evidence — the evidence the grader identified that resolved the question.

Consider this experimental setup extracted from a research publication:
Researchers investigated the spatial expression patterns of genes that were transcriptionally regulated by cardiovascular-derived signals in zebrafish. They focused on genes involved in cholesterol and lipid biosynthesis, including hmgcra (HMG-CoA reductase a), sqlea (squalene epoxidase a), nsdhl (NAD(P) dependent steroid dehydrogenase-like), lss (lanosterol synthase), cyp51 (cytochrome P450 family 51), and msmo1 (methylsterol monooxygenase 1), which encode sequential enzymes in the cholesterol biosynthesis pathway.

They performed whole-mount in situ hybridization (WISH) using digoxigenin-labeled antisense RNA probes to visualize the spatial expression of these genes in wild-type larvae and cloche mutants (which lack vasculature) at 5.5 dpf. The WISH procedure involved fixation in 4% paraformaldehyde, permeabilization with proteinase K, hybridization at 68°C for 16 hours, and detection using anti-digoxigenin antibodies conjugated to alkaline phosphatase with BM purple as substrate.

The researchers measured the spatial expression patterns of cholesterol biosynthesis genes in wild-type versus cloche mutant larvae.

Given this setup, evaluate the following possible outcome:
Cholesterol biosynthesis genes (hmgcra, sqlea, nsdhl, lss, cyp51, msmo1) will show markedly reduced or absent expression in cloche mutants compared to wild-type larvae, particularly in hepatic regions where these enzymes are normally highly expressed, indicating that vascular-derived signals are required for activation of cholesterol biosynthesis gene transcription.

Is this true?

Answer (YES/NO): NO